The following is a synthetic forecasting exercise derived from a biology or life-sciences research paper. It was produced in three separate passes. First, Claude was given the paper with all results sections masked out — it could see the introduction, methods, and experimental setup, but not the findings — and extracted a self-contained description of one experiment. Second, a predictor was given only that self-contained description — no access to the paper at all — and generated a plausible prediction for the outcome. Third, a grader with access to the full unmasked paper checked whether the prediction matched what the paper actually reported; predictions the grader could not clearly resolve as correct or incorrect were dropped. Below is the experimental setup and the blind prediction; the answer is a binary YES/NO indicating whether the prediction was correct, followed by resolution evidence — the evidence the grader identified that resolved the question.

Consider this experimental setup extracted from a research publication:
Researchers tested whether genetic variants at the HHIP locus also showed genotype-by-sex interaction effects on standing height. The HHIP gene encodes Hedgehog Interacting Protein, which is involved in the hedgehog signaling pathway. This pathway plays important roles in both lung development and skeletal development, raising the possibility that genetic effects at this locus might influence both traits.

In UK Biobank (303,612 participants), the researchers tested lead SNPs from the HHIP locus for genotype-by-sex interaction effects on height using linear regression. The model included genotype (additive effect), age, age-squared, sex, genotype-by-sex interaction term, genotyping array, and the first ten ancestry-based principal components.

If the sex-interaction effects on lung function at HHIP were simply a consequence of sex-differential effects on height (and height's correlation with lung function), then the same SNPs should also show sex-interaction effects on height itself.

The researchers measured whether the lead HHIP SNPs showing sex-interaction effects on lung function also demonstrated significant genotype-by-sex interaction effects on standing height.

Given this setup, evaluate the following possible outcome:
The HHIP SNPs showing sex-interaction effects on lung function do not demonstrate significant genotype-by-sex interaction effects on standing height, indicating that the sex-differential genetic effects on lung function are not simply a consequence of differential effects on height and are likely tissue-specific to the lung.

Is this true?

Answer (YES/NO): YES